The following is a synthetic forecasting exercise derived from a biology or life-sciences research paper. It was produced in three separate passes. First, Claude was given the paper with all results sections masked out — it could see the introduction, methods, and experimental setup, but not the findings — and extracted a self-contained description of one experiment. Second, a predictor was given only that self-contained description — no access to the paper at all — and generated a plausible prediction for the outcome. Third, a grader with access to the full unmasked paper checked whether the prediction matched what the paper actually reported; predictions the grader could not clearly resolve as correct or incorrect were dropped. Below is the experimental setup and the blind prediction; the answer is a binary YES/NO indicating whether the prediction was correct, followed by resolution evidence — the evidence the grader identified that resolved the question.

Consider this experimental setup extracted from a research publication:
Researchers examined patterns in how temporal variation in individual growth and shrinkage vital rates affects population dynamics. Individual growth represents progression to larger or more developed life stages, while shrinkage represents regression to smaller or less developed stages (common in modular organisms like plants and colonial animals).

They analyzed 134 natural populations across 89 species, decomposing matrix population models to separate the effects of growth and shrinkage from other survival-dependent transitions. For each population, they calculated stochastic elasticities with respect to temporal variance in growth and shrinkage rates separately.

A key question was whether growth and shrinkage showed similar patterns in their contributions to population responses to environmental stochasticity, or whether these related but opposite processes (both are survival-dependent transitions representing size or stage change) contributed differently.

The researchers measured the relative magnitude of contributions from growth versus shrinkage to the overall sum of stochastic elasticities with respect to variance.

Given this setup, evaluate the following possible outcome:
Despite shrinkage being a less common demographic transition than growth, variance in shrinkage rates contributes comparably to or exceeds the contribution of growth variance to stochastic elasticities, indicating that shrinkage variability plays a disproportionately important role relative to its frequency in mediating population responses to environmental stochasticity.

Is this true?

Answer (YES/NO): NO